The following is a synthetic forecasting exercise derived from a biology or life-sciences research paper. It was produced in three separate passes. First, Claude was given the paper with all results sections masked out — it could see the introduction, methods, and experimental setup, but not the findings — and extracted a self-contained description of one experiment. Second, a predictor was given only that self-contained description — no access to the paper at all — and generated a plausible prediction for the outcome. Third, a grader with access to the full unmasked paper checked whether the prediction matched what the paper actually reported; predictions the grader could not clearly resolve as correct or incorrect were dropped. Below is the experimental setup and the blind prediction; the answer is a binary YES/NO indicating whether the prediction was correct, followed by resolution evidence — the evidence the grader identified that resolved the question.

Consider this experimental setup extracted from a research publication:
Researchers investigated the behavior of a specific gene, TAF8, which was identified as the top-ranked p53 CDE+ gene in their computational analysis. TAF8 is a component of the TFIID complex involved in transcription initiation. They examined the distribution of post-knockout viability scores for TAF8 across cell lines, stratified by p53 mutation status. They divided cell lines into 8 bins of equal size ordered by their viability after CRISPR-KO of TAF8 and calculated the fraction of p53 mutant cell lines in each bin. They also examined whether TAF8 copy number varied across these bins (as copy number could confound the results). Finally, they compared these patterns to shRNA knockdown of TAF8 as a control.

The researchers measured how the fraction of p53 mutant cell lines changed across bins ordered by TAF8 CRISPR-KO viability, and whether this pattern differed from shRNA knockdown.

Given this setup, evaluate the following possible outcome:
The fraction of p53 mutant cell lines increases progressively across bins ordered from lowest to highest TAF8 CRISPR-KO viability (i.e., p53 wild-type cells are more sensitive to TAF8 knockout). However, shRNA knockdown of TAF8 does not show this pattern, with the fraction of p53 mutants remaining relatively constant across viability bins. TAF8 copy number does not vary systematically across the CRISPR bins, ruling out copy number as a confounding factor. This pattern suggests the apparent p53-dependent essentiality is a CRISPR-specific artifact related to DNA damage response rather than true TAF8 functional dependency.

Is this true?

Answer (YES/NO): YES